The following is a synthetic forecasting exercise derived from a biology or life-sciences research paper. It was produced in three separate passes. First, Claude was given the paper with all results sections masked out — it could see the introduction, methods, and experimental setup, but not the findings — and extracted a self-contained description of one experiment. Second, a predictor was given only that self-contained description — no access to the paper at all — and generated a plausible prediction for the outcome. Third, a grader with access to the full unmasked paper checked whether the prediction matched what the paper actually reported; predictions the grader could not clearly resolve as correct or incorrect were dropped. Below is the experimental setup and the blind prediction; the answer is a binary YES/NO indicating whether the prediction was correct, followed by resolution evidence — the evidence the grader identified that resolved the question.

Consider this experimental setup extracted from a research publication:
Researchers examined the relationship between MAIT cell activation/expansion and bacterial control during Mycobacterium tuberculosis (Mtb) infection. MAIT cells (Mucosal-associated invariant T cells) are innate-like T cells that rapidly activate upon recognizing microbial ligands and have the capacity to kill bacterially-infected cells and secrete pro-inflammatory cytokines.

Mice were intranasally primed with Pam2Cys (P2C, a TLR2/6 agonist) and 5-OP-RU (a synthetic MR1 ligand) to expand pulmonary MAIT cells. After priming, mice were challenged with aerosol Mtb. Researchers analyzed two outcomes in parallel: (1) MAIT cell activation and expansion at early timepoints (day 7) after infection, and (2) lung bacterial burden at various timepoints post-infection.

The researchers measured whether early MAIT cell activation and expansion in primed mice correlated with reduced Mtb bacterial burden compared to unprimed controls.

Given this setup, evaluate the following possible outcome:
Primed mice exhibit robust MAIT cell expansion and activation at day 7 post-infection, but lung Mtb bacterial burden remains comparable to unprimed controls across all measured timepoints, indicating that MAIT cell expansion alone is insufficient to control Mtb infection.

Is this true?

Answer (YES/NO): YES